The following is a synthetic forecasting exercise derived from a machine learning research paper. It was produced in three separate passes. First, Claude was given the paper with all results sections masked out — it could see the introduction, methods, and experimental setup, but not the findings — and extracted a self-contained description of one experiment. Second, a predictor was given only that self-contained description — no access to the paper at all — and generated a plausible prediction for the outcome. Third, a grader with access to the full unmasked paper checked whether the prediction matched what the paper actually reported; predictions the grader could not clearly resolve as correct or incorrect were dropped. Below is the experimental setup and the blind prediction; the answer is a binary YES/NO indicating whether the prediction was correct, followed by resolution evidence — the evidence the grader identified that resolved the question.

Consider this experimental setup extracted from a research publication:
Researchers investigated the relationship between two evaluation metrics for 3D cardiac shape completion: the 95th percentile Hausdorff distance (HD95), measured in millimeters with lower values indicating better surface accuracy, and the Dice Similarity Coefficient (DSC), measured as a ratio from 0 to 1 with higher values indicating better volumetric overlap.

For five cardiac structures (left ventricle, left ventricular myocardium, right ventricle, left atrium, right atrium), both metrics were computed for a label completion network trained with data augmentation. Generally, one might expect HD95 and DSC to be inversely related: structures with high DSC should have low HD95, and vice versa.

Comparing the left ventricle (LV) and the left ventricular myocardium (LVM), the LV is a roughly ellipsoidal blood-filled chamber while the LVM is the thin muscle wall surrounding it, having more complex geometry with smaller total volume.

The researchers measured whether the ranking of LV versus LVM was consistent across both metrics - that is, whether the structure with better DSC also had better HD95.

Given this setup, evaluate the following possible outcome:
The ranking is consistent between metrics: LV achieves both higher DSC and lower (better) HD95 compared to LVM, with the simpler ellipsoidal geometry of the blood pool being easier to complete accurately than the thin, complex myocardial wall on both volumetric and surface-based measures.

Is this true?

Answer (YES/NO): NO